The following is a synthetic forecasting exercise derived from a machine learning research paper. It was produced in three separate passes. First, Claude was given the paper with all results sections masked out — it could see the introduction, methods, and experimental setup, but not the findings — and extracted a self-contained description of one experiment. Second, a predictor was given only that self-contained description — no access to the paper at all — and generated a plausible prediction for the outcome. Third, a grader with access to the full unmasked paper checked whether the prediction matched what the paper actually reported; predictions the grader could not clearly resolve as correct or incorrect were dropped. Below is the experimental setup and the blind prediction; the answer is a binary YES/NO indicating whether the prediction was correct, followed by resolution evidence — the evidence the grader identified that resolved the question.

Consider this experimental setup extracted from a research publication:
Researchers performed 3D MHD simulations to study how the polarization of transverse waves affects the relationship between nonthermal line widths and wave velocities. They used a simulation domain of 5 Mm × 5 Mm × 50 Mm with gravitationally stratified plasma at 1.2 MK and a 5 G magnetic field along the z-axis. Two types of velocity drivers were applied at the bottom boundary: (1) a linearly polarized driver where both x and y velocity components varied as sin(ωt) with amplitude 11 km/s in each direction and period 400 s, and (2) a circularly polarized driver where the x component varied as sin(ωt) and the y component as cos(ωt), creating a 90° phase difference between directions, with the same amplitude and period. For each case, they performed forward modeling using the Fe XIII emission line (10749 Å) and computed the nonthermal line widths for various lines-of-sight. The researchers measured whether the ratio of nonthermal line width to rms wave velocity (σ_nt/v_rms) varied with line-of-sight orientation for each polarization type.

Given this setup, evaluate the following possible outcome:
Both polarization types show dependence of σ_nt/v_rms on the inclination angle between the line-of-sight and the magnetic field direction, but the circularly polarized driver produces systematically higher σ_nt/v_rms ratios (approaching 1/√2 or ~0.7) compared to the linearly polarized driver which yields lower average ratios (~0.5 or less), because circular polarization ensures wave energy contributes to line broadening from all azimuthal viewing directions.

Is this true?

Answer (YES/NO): NO